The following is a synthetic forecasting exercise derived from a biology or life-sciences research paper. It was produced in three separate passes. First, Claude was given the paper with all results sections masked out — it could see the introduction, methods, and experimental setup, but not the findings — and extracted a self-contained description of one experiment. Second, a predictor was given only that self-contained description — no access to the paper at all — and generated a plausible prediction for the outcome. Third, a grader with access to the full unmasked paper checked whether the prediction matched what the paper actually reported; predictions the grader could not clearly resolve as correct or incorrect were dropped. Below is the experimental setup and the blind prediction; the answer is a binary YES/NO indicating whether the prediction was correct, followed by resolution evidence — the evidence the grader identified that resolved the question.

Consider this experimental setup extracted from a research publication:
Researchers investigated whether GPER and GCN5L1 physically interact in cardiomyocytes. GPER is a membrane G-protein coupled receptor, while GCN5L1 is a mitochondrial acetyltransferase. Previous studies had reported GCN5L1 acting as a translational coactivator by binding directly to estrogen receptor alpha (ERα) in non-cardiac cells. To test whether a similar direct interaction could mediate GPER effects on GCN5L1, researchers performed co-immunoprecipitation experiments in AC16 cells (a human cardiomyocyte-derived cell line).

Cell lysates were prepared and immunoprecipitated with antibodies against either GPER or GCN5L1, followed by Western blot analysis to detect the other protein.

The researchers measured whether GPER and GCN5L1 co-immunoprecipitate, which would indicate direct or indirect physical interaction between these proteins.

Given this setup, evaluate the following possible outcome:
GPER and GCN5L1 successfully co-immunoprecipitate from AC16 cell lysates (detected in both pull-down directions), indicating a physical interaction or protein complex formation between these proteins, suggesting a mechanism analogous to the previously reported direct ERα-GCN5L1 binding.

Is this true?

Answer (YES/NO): NO